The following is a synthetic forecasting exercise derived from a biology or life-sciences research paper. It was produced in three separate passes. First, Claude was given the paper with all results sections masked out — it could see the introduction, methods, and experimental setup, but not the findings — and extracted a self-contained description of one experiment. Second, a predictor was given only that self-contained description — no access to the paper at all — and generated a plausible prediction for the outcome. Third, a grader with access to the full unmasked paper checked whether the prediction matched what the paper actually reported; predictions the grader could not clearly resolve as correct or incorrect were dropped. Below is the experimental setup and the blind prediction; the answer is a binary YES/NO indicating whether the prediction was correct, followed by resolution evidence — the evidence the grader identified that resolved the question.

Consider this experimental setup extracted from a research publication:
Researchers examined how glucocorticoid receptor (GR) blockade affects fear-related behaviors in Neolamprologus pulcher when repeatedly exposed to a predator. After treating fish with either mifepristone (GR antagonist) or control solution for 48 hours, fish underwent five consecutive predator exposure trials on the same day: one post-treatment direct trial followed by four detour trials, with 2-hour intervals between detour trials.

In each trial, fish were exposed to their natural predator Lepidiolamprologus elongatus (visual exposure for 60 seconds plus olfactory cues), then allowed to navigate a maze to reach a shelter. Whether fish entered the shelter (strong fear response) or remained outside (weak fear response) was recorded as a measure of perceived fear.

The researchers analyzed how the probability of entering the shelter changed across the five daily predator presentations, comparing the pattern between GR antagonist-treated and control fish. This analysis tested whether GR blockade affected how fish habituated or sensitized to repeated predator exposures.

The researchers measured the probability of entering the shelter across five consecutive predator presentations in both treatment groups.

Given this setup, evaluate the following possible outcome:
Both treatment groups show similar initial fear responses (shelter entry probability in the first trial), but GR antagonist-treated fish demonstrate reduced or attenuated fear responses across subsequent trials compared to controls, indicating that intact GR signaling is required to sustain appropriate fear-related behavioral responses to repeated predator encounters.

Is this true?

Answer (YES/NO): NO